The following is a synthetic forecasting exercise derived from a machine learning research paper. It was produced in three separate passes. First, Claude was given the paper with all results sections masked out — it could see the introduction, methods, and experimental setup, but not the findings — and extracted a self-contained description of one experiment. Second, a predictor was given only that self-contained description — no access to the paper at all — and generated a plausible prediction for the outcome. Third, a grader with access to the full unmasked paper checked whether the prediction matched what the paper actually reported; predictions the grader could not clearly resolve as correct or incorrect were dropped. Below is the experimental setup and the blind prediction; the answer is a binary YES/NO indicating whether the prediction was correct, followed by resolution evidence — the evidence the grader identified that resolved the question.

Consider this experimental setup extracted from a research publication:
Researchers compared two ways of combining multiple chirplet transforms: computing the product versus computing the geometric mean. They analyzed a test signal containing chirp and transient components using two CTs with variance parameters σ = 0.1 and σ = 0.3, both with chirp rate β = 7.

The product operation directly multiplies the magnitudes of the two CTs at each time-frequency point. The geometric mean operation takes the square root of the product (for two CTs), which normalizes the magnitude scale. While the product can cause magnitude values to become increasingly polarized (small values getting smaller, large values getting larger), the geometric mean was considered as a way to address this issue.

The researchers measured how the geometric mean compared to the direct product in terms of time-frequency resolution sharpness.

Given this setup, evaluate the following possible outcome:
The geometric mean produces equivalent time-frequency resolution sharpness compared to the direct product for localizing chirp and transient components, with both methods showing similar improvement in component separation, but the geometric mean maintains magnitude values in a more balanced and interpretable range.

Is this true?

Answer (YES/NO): NO